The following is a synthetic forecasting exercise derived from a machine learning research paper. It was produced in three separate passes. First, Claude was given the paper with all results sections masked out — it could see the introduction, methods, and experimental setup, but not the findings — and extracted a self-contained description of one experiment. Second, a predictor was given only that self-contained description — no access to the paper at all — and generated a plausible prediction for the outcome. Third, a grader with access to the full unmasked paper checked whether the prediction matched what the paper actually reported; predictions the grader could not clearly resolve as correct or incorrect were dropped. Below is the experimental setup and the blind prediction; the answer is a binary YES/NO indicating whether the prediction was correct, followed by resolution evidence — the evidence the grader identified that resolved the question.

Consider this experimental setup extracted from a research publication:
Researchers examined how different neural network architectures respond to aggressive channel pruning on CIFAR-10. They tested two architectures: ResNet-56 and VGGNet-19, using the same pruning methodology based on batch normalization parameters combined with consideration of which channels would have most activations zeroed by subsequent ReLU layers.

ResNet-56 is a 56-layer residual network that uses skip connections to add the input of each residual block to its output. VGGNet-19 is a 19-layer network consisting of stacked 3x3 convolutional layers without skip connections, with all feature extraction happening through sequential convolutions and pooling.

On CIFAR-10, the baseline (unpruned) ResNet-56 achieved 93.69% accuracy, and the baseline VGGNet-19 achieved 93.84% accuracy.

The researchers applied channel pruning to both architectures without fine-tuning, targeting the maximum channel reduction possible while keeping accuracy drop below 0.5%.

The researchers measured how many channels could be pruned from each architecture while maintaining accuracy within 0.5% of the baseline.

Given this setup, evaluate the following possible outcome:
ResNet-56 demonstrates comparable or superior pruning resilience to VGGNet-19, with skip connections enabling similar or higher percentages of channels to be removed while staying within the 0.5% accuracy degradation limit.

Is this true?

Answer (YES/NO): NO